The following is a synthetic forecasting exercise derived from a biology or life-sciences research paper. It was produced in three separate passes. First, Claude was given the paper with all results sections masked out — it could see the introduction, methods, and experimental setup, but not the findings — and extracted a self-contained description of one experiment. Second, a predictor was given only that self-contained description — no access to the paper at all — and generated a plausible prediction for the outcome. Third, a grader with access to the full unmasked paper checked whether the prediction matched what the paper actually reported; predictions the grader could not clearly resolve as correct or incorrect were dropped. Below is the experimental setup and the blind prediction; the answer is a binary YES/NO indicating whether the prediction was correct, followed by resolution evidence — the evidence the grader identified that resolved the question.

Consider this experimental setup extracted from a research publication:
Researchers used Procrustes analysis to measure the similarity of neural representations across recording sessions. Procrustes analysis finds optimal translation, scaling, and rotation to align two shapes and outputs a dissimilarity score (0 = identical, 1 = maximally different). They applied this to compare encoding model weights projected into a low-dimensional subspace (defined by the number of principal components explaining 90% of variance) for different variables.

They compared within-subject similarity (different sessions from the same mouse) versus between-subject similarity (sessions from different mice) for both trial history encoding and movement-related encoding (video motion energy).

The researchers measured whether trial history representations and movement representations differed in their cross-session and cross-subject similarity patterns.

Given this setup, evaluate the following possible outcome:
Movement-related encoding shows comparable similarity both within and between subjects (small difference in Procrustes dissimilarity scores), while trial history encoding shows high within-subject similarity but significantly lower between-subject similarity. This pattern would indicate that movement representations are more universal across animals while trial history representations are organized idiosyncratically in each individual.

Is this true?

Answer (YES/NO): NO